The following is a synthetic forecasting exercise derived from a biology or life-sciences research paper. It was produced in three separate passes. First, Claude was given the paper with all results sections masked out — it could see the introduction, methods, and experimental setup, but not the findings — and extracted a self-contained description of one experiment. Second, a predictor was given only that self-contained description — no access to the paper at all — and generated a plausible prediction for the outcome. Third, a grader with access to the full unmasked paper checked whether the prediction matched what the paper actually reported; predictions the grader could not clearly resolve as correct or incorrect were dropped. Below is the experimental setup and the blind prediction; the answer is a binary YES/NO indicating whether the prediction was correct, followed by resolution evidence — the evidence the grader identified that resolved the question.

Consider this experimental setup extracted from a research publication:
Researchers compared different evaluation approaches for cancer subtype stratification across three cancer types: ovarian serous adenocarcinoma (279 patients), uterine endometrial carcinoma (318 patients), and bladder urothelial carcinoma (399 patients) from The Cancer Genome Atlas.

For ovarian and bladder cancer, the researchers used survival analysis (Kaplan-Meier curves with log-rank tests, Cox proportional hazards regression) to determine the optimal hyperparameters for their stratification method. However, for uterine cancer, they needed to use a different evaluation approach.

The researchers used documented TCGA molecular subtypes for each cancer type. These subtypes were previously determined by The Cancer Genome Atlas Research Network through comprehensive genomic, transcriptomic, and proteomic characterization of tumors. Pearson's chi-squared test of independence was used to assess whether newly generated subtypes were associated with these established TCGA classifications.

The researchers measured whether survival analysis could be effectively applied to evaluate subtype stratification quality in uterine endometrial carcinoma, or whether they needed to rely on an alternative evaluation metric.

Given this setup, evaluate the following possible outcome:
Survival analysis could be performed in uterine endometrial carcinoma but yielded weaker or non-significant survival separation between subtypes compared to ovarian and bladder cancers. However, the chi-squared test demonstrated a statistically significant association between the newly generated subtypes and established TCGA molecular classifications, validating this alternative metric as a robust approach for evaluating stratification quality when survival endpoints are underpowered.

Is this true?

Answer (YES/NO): YES